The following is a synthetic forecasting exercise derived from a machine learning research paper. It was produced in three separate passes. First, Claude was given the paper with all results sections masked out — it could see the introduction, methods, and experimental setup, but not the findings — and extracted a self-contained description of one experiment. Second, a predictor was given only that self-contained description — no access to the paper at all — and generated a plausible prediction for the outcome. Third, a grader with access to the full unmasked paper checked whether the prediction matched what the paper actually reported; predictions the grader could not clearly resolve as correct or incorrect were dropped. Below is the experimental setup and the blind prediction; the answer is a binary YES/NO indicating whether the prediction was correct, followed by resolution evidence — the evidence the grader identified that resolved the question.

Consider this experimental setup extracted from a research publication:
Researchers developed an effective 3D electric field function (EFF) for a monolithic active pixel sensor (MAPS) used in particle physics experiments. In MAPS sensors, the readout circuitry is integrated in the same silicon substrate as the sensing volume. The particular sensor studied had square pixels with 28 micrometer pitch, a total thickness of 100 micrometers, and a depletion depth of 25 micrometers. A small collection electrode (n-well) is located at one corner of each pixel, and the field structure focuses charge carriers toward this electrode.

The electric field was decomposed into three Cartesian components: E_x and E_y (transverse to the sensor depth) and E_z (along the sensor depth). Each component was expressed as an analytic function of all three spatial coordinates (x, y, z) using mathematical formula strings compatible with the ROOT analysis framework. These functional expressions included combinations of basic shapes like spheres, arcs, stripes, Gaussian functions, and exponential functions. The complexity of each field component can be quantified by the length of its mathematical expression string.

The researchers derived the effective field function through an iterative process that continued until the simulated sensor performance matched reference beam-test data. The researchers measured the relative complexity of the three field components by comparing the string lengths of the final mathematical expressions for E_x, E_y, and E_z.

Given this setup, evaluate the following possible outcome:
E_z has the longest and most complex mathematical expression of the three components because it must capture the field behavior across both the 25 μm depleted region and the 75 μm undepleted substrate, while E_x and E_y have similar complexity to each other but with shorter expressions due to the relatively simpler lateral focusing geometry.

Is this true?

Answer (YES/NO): NO